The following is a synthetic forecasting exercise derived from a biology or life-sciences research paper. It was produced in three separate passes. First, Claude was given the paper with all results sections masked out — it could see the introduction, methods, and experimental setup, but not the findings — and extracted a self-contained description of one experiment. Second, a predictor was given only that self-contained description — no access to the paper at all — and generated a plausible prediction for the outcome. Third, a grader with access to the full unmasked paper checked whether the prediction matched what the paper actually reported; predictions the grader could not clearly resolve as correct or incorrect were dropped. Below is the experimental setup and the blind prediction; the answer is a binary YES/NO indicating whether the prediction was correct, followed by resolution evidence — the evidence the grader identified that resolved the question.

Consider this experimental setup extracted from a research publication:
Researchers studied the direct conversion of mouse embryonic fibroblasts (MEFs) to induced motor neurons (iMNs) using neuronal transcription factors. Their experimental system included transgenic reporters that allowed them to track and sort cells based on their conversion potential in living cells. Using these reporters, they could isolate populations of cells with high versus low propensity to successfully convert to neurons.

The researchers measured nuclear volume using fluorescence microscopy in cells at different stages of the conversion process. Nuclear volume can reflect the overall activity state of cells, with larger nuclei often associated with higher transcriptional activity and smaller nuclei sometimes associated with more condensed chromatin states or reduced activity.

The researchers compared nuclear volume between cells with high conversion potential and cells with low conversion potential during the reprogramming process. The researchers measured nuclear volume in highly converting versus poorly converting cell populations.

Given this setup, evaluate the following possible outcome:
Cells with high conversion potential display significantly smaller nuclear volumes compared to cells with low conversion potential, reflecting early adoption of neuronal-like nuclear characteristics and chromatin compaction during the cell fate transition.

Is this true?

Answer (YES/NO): YES